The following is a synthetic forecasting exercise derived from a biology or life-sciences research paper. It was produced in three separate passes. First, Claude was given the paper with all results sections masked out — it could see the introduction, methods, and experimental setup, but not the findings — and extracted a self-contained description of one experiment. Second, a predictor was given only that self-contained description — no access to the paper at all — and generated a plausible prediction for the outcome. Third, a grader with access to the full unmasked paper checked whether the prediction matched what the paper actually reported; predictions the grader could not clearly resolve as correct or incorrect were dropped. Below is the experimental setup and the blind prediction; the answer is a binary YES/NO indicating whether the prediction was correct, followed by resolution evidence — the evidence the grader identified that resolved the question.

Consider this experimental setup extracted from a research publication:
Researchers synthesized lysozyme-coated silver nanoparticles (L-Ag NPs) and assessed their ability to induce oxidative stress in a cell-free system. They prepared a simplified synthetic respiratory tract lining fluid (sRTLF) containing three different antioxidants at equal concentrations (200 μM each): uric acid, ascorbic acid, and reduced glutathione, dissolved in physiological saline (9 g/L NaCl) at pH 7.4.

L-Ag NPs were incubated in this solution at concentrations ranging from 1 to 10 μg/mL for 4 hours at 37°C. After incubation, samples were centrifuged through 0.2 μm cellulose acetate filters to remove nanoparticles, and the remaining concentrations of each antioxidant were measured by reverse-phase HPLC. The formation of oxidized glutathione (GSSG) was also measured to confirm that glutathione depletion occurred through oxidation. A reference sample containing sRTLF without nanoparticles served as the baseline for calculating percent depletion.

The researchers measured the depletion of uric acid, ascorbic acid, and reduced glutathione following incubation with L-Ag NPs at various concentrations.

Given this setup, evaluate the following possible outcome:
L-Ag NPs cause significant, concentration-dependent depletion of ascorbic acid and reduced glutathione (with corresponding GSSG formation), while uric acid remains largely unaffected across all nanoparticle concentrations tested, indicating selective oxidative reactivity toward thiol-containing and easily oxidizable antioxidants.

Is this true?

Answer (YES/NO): YES